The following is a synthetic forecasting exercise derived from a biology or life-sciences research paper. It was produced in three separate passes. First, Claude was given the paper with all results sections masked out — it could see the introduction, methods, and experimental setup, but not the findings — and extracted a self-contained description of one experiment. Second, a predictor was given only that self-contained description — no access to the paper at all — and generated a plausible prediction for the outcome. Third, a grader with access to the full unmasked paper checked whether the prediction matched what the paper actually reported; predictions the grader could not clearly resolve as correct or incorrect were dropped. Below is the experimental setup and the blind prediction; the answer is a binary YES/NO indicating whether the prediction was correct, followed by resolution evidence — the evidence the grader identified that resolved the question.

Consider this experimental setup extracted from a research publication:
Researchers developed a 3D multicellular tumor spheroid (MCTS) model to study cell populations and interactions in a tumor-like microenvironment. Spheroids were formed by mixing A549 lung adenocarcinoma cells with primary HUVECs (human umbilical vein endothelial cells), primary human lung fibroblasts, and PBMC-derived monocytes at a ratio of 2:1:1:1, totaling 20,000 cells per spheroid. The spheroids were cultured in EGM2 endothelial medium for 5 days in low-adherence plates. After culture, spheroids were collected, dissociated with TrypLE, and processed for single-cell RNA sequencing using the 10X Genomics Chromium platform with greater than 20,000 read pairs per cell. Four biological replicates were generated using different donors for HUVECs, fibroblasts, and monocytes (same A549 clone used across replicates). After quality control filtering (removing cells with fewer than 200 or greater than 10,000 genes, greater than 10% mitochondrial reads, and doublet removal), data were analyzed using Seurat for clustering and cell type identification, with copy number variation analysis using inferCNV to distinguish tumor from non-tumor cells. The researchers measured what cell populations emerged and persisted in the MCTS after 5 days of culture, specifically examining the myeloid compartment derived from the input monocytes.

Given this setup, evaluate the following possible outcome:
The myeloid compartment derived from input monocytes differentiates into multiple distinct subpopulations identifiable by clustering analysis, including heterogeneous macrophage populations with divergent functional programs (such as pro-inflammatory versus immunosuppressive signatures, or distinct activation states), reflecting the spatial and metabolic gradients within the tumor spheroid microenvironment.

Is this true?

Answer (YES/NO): YES